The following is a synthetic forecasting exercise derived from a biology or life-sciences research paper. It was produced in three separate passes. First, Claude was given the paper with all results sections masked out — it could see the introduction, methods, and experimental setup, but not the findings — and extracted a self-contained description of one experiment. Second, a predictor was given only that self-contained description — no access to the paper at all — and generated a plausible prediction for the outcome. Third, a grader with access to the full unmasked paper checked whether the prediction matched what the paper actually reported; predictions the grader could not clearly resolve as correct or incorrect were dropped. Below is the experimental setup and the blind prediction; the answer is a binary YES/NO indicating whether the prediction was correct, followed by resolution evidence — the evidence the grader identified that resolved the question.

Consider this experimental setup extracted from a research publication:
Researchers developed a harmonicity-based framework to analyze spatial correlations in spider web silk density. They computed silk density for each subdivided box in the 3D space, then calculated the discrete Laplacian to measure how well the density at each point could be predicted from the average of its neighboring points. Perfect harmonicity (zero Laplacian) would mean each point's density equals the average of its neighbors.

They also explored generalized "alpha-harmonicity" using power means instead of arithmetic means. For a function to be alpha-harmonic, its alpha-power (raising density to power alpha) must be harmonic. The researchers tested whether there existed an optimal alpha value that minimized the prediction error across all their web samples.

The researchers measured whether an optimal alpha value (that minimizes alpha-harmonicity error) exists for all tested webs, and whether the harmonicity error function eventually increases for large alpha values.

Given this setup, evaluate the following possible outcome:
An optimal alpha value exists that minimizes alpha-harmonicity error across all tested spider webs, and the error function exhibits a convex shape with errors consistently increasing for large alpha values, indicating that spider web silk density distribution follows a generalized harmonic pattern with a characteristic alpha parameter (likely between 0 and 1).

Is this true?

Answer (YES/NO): YES